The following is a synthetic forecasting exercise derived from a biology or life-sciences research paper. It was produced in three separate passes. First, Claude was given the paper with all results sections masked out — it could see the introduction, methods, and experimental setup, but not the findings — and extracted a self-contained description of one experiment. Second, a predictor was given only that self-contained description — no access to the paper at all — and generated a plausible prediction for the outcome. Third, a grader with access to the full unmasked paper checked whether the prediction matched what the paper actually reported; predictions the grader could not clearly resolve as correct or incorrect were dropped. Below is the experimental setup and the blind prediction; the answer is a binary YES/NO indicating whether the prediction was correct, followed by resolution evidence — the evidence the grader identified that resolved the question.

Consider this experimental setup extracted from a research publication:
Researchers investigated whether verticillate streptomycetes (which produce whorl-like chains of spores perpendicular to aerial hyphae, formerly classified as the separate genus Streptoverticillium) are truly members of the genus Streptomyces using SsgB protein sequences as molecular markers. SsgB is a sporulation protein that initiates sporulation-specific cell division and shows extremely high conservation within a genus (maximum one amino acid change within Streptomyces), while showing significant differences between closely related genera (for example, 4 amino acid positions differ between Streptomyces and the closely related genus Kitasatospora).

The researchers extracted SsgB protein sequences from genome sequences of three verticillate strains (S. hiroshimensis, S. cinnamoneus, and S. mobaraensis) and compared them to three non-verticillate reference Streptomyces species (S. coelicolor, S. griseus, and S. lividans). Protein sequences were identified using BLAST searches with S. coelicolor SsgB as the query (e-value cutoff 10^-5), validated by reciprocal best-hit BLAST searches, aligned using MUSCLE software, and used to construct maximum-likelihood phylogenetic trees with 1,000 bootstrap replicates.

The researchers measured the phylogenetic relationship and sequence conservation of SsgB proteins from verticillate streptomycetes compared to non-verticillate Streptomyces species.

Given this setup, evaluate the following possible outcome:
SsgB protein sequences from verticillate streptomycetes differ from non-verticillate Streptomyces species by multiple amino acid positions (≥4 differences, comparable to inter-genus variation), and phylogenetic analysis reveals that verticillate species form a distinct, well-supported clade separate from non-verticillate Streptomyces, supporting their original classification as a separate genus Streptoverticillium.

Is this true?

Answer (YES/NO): NO